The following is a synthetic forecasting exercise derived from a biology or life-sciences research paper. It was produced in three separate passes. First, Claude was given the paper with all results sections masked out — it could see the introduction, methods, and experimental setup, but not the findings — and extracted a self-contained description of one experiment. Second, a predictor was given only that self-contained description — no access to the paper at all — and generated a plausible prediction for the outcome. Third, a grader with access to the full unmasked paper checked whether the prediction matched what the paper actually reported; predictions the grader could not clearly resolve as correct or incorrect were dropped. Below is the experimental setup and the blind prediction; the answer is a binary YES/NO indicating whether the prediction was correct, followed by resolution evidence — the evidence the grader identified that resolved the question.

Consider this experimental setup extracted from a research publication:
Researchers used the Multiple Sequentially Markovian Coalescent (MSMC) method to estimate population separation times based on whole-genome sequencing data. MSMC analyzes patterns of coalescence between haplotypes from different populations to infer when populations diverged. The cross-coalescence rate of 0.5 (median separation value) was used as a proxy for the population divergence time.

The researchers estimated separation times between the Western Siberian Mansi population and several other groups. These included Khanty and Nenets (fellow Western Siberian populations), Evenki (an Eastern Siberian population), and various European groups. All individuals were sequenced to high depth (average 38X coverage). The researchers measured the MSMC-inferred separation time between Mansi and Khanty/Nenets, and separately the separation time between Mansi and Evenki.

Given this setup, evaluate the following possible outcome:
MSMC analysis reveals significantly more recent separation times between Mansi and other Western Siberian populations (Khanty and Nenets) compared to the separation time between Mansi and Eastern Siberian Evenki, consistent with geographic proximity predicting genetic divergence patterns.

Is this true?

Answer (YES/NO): YES